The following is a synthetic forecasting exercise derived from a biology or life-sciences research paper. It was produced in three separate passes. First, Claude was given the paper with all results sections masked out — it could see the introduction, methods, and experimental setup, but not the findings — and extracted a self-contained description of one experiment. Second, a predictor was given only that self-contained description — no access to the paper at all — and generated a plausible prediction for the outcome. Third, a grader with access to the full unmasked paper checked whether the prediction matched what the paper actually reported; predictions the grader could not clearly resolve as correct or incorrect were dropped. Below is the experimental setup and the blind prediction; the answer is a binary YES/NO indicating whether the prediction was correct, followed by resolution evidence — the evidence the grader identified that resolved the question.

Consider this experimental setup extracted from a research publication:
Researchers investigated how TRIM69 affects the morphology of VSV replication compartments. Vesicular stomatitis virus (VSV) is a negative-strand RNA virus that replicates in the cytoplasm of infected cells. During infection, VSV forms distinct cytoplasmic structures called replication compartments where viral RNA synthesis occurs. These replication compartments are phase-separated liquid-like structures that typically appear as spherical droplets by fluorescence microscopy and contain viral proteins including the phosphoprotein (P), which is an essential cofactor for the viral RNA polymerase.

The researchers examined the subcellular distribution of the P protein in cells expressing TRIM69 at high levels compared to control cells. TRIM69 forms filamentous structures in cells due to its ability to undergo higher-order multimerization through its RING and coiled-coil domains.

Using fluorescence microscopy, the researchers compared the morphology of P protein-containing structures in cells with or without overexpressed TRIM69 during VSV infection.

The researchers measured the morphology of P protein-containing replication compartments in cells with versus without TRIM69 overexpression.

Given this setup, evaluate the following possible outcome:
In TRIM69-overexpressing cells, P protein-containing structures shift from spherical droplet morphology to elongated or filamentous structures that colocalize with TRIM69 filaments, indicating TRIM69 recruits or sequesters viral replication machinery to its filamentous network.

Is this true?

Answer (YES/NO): YES